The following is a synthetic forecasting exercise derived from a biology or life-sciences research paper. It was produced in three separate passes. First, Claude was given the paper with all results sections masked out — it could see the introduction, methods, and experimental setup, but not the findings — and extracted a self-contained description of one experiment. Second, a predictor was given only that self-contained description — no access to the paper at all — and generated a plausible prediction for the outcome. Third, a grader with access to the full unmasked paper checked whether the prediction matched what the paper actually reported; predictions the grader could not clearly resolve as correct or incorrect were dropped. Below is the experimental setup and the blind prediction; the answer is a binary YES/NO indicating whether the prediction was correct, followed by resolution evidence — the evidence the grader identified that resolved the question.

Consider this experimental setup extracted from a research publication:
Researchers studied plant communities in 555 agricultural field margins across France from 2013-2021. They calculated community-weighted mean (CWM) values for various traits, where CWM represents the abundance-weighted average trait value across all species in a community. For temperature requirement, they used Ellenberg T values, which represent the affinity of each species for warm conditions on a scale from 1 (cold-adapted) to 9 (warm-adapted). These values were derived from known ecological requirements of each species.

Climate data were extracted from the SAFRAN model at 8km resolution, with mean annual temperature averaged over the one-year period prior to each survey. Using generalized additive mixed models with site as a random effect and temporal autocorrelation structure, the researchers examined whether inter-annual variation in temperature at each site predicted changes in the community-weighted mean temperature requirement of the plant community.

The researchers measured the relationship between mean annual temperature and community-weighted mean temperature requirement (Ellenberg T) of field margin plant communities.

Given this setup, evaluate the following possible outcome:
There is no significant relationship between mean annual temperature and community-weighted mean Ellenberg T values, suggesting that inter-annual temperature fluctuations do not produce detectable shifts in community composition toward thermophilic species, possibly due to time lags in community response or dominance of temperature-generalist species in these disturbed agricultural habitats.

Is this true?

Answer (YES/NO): NO